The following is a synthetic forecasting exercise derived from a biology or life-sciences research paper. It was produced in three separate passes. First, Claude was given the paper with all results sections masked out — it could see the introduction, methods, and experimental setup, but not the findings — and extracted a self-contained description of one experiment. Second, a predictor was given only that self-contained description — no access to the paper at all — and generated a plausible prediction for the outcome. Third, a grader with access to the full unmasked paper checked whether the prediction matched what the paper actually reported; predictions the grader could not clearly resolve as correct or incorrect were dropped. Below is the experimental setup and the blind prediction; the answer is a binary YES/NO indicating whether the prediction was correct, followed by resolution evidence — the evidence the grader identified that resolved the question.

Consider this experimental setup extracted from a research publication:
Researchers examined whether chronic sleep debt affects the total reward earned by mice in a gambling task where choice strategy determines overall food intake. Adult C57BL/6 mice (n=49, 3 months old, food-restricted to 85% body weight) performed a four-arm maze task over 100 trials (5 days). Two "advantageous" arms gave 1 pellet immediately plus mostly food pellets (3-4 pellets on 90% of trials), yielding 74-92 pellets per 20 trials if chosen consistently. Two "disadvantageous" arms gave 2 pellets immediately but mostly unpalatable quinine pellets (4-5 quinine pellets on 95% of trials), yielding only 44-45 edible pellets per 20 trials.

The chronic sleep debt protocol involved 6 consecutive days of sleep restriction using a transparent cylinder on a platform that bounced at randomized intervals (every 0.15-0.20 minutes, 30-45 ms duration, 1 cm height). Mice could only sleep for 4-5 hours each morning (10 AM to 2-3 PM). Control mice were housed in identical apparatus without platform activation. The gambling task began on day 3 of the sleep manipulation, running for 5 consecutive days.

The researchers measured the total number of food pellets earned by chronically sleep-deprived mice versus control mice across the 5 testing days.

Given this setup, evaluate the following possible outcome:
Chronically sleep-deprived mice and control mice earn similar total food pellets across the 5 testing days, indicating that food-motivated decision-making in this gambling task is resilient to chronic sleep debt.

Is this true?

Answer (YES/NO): YES